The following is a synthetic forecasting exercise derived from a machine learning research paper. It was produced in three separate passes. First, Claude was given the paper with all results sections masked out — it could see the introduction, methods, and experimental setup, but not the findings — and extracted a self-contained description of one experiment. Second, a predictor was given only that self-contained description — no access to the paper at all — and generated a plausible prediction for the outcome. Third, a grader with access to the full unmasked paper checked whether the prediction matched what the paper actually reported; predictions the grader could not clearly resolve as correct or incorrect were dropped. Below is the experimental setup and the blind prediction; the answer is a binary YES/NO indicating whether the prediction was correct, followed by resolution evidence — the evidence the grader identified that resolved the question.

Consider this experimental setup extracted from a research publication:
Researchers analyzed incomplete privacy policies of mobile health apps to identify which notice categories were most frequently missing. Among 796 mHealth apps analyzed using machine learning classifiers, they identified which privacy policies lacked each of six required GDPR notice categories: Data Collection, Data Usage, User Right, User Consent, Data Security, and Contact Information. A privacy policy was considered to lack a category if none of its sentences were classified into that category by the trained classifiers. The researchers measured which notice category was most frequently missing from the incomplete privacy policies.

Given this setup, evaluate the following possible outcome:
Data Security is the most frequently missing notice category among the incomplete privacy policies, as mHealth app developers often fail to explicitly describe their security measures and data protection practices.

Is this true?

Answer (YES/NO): NO